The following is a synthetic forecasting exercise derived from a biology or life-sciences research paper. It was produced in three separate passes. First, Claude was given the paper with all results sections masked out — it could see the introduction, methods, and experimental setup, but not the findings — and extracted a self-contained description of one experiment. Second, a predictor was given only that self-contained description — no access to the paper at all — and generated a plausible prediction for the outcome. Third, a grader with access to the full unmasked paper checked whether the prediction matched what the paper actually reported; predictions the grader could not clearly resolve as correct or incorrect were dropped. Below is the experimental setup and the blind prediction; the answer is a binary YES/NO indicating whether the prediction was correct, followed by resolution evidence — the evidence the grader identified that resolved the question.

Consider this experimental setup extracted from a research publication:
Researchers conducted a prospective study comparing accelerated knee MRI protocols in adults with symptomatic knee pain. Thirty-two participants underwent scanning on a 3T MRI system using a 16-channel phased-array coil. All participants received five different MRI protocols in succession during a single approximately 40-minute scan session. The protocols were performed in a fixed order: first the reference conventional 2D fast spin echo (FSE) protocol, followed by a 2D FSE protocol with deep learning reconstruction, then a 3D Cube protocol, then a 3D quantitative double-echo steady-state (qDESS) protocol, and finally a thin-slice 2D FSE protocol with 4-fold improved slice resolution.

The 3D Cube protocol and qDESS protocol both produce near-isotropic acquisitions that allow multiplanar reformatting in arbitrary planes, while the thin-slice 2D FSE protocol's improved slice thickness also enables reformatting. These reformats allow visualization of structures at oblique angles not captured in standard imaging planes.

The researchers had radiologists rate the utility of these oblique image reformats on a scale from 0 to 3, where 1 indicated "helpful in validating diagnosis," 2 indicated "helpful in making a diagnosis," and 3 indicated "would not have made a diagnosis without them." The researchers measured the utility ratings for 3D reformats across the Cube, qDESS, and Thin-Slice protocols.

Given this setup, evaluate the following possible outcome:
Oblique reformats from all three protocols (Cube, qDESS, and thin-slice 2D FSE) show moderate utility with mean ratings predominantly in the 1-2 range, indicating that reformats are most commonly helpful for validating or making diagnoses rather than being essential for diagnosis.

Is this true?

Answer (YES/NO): NO